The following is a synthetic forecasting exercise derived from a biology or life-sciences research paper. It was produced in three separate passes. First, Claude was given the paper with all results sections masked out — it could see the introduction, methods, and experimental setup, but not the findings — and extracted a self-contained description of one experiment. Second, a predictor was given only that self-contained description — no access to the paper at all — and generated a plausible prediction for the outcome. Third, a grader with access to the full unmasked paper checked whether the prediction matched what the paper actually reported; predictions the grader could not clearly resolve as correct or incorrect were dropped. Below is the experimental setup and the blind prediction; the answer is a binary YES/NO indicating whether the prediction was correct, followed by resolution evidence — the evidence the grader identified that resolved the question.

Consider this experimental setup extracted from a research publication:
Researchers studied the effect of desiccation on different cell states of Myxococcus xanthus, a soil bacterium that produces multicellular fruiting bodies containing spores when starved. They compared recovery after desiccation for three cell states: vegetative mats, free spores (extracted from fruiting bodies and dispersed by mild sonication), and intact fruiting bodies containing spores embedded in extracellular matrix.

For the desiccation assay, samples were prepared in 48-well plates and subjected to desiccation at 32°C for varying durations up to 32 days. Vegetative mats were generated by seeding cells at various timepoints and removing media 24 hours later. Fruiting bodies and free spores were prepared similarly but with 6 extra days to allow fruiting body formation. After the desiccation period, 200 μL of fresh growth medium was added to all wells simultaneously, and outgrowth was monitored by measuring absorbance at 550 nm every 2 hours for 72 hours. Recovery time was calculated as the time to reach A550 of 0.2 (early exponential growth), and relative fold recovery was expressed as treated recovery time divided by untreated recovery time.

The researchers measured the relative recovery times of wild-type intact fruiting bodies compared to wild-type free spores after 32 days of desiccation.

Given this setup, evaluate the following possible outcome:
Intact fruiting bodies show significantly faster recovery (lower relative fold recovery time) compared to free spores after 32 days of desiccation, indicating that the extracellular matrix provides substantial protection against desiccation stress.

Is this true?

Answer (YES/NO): NO